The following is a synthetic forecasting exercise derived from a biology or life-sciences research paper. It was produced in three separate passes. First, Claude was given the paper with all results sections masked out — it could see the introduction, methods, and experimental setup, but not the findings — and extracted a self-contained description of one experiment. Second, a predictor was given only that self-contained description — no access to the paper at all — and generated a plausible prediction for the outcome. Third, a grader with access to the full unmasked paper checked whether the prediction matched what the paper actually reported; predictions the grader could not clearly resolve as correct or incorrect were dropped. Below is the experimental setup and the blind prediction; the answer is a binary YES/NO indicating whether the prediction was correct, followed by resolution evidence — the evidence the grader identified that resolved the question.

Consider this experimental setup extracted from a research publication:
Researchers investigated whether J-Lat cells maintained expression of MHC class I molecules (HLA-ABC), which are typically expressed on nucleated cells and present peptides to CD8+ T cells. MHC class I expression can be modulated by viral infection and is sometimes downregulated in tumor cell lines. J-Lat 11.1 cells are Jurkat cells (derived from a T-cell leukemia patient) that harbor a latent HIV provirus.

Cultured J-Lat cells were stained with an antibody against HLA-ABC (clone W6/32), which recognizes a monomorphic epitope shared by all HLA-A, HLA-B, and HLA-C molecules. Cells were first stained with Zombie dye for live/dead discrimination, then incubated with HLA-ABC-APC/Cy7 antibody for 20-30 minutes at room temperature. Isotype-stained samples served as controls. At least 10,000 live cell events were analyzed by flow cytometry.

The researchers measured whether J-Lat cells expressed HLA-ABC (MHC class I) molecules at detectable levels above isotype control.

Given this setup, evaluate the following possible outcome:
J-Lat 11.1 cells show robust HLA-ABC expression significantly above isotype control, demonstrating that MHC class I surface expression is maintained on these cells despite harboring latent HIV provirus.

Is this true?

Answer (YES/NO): YES